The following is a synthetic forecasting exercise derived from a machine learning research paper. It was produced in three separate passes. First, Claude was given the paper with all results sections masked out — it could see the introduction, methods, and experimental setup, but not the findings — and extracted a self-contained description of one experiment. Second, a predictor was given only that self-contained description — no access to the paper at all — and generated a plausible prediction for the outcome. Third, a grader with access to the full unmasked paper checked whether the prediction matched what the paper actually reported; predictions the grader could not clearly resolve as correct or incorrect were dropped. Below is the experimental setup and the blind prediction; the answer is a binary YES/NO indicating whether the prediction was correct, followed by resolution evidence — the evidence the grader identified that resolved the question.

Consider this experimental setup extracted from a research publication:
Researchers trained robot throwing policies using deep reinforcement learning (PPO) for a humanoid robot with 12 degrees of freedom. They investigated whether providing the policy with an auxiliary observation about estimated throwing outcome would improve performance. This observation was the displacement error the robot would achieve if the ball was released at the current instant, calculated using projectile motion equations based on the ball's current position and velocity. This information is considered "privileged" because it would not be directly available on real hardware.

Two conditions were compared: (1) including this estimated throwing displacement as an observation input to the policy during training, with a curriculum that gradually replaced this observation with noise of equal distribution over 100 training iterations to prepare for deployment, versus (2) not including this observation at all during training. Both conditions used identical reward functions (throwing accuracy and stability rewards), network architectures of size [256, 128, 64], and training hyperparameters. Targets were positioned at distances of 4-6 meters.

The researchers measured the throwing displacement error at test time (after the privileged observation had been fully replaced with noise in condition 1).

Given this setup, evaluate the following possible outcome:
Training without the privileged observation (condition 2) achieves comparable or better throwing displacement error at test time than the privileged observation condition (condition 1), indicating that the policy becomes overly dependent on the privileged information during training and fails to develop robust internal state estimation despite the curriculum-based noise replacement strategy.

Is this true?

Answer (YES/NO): NO